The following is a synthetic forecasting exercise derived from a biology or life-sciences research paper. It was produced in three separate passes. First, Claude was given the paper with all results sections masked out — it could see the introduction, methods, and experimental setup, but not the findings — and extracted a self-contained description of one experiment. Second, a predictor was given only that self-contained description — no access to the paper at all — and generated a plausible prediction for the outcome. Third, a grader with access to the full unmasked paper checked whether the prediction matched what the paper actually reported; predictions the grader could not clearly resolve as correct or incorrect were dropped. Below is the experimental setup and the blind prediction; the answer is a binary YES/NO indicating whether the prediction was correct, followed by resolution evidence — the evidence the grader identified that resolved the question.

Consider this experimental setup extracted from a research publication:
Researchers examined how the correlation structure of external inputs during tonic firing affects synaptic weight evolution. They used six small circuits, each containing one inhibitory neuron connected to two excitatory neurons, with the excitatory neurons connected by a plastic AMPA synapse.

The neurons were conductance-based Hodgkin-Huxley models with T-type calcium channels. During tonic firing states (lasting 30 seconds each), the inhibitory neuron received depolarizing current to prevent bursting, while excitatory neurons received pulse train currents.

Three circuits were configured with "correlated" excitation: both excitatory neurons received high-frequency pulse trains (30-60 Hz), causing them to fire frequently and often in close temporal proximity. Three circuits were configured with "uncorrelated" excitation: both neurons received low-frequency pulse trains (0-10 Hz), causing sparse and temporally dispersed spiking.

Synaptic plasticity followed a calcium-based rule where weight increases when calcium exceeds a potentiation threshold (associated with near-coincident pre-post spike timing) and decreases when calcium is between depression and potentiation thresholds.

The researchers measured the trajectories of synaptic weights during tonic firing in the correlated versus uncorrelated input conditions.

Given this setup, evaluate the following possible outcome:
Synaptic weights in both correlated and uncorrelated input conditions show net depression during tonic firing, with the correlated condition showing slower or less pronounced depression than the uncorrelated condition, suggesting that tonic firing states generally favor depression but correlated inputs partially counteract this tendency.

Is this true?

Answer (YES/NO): NO